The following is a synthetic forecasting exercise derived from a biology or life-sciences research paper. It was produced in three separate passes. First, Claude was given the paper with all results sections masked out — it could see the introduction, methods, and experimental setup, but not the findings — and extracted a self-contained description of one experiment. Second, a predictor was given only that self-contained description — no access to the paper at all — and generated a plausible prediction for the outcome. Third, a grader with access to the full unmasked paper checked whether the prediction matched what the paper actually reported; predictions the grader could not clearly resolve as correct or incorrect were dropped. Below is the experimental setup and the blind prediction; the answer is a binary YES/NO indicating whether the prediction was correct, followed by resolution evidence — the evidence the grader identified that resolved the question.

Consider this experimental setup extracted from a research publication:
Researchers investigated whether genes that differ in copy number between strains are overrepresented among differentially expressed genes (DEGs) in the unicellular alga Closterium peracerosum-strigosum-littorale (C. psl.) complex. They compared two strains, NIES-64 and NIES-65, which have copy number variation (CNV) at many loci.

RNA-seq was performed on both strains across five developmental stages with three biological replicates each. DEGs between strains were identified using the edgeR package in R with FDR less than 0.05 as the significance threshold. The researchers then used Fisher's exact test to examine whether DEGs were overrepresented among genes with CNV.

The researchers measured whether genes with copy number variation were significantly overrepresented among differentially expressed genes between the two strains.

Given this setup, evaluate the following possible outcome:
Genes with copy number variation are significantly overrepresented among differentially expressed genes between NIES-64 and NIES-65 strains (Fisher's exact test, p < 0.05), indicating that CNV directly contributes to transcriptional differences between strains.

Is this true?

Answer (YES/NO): YES